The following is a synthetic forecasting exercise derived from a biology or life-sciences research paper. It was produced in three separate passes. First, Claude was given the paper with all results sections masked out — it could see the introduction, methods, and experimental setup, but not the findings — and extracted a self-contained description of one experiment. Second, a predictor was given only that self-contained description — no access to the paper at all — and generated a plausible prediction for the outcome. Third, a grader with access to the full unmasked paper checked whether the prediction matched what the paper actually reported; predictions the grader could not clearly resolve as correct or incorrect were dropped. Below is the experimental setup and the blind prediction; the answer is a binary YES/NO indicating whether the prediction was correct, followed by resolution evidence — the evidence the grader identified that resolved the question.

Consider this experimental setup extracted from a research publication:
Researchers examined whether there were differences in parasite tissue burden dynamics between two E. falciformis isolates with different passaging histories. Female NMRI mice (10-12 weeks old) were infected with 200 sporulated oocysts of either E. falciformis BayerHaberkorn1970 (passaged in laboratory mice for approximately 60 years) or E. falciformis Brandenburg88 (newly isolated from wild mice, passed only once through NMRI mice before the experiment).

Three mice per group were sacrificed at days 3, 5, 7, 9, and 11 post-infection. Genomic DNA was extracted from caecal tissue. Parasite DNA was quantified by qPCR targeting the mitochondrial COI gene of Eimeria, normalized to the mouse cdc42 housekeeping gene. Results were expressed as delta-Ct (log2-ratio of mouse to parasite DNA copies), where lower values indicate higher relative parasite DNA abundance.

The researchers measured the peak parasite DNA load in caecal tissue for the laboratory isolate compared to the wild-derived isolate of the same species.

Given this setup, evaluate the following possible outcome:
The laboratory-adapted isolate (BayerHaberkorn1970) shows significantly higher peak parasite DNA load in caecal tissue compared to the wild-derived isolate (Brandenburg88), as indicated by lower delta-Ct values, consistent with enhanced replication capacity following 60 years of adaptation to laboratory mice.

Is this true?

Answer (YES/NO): NO